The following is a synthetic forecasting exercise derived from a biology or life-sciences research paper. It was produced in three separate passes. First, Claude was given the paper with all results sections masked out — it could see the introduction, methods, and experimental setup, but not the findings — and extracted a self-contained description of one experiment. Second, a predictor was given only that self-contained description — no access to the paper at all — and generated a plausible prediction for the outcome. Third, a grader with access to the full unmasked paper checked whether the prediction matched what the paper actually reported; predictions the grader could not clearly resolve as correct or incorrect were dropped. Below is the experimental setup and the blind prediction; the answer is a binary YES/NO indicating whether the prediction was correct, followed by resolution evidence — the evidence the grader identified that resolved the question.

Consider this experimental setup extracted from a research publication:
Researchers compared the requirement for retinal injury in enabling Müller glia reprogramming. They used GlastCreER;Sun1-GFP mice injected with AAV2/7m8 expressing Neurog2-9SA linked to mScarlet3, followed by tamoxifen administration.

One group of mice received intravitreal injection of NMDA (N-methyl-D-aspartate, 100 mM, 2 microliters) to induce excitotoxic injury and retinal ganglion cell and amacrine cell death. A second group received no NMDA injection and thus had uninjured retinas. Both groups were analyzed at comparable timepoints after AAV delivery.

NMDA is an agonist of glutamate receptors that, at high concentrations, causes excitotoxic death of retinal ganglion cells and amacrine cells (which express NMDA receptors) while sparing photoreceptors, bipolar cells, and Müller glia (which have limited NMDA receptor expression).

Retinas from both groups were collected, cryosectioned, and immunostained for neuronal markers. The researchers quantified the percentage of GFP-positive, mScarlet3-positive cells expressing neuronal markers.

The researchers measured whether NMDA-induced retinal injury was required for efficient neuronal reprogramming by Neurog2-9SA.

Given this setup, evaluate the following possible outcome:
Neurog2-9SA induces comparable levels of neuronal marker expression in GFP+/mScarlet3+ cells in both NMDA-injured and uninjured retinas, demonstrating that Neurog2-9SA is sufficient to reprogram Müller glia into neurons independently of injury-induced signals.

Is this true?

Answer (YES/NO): NO